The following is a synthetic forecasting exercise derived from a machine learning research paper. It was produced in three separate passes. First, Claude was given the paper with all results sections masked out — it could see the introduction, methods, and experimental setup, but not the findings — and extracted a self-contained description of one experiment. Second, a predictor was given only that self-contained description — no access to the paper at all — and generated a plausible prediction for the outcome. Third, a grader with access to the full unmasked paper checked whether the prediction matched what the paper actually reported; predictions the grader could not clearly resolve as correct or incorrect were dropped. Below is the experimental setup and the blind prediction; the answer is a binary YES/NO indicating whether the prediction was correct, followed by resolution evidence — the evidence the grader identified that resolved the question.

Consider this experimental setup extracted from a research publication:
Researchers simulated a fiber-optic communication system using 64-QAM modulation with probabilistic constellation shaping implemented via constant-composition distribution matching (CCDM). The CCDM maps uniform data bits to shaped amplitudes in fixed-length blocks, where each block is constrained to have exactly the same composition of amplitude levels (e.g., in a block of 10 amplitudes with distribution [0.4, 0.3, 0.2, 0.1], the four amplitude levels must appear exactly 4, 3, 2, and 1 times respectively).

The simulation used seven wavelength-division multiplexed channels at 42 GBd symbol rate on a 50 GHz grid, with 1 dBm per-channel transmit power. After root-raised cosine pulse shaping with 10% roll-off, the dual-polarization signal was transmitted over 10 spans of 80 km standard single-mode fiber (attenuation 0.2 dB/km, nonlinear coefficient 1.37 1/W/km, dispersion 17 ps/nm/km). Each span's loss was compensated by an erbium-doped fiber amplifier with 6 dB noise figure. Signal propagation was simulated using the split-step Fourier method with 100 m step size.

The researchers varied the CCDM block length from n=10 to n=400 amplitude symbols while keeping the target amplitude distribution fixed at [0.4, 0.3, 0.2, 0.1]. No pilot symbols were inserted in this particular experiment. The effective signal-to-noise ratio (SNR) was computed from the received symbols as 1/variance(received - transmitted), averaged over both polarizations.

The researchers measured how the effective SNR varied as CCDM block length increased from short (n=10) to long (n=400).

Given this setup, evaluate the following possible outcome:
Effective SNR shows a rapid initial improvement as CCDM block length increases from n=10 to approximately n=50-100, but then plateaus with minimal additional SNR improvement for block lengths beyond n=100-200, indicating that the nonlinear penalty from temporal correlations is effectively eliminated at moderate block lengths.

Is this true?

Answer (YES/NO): NO